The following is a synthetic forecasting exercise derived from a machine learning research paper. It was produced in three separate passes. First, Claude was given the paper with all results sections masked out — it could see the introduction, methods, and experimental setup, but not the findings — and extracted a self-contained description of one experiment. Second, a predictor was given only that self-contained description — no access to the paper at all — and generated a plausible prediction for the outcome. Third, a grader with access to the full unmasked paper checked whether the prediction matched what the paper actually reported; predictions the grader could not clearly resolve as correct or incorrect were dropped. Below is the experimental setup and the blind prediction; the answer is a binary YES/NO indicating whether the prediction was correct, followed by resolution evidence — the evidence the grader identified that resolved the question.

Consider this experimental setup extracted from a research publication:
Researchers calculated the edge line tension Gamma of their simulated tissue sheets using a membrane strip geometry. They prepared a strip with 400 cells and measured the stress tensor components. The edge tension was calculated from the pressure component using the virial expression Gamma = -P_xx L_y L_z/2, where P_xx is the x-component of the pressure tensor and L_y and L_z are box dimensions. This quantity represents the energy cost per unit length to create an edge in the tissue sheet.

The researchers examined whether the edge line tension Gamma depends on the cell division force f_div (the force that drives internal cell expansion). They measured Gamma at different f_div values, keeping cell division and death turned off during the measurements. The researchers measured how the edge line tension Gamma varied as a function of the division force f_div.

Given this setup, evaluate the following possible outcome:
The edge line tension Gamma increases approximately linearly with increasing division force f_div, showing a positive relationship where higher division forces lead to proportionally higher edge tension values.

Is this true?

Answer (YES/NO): NO